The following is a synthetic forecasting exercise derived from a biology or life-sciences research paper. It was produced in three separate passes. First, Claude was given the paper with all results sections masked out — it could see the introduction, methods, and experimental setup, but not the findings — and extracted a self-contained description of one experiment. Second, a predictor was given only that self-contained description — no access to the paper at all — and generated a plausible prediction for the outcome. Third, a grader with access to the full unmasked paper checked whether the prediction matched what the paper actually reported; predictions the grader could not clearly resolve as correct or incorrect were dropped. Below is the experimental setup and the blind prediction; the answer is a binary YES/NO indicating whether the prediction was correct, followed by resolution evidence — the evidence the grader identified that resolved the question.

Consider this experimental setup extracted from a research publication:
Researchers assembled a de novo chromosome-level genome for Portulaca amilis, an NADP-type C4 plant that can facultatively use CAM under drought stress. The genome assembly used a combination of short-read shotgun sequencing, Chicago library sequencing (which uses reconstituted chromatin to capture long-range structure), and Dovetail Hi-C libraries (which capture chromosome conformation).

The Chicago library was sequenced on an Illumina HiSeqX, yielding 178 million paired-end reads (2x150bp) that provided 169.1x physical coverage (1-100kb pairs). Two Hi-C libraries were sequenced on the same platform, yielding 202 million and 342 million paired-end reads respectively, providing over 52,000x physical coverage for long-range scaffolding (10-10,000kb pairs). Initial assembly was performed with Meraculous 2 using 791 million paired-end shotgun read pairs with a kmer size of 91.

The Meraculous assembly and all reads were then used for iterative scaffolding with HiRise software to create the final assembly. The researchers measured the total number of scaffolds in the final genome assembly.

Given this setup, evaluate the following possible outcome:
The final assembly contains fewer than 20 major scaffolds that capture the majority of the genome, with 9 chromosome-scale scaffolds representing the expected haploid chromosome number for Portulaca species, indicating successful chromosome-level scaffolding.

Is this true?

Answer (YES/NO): YES